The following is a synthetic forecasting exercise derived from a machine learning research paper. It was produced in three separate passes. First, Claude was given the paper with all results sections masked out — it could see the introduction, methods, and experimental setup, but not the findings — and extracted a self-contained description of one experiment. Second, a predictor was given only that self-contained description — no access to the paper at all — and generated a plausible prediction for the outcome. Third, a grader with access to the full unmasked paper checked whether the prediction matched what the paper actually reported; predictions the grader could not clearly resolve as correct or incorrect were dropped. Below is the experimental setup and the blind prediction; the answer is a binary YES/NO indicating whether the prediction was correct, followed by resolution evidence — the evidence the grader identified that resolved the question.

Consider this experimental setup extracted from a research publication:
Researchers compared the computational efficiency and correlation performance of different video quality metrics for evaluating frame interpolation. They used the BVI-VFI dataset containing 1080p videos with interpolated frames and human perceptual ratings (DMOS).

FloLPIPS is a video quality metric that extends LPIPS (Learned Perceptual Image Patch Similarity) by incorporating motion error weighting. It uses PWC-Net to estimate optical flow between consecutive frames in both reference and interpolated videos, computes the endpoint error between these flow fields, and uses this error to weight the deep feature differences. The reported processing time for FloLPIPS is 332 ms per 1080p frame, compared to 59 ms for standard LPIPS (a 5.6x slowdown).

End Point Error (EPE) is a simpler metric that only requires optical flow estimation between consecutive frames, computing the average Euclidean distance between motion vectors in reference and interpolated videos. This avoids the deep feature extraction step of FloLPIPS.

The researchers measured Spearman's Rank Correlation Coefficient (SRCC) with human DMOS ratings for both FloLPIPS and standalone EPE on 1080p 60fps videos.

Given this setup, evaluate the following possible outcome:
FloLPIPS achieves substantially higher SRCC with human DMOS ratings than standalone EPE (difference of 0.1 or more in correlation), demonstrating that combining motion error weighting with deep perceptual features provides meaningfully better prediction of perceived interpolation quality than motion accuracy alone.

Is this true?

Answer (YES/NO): YES